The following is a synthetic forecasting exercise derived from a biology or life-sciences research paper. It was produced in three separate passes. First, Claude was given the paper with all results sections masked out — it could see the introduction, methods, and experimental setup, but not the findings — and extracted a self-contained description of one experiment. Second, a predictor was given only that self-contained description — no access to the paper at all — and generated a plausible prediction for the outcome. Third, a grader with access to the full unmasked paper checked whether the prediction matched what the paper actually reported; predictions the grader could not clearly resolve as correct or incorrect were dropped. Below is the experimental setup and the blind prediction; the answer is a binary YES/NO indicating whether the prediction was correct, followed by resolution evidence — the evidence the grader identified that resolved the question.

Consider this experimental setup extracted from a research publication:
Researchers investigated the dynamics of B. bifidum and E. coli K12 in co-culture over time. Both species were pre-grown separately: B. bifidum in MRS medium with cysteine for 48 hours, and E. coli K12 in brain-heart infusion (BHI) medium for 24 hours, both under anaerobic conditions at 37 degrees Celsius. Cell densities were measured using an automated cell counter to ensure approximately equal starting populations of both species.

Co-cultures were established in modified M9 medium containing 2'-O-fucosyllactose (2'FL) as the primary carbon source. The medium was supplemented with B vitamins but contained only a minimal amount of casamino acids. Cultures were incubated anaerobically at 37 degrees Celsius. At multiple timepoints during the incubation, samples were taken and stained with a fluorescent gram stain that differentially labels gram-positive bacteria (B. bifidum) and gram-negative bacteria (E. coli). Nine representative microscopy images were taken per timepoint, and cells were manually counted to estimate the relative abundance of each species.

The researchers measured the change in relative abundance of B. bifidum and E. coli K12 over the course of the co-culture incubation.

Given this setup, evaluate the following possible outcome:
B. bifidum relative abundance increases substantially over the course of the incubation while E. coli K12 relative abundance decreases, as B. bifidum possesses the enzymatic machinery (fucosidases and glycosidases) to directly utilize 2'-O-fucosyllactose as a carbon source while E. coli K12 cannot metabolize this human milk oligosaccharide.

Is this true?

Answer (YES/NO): YES